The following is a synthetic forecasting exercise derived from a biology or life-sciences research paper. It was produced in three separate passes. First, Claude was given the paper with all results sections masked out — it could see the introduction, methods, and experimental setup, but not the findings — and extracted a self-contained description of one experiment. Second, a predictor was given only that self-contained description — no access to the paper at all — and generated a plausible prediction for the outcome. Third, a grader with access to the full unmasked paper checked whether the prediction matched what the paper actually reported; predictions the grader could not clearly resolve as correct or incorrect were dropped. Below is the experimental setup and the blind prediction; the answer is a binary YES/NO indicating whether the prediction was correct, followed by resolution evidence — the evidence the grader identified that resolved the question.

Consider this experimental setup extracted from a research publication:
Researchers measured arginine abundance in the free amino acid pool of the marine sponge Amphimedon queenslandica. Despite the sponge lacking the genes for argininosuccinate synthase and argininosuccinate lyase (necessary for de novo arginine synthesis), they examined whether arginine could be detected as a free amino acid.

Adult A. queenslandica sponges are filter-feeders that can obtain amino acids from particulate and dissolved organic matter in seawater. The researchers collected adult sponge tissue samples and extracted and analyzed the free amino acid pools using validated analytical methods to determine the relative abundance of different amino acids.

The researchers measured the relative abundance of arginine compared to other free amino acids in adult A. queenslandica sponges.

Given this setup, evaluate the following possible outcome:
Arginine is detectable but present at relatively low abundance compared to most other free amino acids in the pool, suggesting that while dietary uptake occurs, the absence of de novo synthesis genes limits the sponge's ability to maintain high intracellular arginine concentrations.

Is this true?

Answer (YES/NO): NO